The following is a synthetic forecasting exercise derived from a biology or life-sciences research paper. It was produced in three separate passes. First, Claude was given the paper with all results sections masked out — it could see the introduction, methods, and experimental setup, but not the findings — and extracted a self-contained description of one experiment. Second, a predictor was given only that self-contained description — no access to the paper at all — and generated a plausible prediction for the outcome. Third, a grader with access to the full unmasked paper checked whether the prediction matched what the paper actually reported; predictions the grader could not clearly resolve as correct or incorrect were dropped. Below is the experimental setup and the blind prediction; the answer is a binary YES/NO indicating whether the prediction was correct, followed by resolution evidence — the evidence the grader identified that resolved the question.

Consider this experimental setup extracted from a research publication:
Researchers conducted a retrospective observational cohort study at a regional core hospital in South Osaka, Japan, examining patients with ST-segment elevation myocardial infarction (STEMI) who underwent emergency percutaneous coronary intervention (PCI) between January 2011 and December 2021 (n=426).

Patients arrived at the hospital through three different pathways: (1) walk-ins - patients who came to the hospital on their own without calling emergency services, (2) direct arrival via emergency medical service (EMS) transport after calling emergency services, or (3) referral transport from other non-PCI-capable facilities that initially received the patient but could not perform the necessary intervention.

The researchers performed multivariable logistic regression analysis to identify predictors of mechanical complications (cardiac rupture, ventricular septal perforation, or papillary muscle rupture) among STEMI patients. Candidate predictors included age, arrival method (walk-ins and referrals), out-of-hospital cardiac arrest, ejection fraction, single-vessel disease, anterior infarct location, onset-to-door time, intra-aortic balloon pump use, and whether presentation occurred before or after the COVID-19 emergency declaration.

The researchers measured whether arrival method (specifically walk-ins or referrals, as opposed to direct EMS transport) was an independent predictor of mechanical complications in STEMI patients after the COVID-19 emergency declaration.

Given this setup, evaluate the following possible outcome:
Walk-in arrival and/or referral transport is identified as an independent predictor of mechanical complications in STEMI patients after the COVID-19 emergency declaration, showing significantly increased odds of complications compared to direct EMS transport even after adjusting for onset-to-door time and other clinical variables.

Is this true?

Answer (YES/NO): YES